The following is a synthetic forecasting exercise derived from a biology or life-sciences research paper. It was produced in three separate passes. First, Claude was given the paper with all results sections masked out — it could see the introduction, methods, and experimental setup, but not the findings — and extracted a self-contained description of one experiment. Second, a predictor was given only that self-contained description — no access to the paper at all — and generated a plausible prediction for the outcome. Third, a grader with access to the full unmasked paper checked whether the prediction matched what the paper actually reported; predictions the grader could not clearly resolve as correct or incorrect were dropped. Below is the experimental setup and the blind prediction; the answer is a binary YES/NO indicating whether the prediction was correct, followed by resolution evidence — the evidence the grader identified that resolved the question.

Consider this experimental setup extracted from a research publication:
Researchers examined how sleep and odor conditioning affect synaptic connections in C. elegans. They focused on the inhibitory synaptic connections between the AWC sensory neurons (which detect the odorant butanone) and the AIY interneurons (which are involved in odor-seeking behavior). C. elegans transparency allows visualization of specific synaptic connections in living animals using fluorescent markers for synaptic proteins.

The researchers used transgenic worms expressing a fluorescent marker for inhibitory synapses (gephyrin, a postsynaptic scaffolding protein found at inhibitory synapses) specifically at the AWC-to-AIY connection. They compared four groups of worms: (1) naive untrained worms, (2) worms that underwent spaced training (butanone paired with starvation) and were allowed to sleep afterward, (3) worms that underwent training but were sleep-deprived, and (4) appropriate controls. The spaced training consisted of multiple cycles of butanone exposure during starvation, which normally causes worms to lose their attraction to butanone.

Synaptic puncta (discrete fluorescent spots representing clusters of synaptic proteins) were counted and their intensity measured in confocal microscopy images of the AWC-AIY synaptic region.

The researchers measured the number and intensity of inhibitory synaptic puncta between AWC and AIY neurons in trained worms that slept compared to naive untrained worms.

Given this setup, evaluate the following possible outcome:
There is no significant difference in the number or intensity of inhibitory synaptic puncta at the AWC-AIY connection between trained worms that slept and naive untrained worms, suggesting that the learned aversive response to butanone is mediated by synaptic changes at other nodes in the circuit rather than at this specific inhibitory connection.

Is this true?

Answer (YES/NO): NO